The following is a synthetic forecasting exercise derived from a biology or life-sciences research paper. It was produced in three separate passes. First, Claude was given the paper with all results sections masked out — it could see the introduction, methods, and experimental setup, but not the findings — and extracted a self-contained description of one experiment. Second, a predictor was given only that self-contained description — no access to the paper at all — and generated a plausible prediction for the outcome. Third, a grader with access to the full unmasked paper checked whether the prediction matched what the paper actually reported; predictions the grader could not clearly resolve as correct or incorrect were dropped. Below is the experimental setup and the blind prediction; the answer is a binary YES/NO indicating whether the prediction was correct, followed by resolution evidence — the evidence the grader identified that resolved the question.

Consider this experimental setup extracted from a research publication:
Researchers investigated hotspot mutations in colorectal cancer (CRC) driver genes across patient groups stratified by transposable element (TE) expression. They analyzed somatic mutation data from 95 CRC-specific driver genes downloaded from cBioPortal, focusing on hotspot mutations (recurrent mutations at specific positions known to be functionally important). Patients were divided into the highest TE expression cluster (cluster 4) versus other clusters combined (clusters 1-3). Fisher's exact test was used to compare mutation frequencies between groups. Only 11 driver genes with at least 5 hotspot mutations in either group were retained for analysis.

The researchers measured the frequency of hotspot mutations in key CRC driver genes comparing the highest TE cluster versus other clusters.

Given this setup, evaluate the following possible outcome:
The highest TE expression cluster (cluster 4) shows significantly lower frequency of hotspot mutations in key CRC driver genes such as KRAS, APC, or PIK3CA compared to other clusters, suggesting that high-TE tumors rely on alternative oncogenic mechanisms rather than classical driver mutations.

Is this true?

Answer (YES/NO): NO